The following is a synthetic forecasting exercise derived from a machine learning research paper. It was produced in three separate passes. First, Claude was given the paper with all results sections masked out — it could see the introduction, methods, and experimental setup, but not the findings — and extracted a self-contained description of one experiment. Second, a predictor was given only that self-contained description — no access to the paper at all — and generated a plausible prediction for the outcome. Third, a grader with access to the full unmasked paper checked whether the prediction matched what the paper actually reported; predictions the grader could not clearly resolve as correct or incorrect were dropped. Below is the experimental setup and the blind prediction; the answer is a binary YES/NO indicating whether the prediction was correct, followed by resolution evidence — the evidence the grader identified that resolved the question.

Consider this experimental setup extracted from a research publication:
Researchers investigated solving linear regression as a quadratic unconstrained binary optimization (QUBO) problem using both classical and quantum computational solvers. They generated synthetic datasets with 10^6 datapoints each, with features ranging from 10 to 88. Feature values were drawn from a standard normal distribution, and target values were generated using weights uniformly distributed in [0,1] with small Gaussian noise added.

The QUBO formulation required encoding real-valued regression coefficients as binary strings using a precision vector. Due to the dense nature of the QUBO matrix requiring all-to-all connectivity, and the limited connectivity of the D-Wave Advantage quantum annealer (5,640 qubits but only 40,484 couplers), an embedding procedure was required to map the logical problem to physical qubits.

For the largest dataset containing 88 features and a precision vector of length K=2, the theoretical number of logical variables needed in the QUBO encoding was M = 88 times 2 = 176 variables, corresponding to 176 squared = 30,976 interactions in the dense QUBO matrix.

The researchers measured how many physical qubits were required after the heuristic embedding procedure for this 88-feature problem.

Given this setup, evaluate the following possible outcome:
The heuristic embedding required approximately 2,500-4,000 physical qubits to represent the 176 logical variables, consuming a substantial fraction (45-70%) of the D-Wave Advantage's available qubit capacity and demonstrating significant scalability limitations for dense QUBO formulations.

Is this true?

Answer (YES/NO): YES